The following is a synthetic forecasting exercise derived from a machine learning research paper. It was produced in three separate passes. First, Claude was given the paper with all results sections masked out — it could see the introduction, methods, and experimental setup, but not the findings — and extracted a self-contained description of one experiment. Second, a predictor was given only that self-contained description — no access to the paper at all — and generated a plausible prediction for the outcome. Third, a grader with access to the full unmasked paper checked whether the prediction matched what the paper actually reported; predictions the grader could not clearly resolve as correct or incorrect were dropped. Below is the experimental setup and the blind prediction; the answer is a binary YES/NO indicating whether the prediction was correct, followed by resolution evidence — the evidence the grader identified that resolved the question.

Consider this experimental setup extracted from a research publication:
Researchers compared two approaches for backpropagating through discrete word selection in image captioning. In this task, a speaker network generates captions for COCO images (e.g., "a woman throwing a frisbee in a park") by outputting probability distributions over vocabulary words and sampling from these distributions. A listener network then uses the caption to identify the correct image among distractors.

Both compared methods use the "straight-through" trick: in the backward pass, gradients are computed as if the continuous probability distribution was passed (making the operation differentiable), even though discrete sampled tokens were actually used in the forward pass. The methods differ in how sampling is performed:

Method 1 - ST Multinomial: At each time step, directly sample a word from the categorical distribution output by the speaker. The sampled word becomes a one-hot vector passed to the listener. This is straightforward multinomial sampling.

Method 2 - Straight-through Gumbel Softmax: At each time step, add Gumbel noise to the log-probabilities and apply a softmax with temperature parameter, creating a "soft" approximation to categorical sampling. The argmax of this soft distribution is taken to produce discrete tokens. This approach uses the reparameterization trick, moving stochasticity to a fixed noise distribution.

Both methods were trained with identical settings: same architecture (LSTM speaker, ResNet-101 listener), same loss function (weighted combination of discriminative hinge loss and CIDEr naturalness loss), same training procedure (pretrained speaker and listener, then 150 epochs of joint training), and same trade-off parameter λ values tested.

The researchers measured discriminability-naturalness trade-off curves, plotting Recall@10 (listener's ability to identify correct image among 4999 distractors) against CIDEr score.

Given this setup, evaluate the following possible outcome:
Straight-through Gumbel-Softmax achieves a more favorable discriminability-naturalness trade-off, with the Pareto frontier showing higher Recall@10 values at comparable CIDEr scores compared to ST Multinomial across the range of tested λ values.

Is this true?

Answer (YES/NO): NO